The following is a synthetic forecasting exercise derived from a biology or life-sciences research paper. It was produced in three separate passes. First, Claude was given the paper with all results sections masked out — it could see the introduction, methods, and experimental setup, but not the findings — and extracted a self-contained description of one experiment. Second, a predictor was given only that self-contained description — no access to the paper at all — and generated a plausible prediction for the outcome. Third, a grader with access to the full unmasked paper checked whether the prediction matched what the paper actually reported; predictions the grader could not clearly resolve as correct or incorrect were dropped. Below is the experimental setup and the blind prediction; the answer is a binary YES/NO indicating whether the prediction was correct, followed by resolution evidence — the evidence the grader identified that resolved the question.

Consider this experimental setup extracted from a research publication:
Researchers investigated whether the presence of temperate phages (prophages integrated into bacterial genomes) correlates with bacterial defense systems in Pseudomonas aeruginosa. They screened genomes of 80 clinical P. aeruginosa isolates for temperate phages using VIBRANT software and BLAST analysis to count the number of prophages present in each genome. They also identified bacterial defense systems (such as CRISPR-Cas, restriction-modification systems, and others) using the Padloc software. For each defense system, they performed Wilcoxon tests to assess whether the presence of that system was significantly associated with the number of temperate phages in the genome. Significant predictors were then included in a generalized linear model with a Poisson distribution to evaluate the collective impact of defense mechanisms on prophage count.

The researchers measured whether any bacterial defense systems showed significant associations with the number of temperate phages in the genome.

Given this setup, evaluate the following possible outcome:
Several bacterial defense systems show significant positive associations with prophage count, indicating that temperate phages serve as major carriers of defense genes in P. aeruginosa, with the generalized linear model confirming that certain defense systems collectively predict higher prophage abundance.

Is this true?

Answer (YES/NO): NO